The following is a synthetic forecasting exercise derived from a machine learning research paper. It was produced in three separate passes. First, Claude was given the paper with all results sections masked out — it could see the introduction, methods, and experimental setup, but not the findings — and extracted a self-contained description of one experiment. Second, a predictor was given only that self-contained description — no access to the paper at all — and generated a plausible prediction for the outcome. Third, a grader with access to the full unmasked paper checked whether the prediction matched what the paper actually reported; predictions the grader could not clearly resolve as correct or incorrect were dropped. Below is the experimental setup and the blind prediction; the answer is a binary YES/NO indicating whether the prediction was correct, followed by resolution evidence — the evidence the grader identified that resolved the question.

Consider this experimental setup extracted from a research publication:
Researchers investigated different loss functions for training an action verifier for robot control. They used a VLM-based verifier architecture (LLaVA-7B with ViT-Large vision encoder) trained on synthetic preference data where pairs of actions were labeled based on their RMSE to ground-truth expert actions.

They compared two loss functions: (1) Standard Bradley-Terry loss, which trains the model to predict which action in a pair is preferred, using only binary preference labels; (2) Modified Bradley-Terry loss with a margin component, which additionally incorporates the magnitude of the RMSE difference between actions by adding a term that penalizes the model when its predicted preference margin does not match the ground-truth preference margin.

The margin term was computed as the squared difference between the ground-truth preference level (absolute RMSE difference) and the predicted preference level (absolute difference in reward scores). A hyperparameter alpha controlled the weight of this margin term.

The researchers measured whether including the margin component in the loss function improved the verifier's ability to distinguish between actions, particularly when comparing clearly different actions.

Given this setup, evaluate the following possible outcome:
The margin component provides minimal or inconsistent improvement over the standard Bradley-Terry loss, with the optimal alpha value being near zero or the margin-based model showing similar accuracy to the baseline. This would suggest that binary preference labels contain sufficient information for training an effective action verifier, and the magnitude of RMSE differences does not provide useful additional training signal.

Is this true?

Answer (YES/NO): NO